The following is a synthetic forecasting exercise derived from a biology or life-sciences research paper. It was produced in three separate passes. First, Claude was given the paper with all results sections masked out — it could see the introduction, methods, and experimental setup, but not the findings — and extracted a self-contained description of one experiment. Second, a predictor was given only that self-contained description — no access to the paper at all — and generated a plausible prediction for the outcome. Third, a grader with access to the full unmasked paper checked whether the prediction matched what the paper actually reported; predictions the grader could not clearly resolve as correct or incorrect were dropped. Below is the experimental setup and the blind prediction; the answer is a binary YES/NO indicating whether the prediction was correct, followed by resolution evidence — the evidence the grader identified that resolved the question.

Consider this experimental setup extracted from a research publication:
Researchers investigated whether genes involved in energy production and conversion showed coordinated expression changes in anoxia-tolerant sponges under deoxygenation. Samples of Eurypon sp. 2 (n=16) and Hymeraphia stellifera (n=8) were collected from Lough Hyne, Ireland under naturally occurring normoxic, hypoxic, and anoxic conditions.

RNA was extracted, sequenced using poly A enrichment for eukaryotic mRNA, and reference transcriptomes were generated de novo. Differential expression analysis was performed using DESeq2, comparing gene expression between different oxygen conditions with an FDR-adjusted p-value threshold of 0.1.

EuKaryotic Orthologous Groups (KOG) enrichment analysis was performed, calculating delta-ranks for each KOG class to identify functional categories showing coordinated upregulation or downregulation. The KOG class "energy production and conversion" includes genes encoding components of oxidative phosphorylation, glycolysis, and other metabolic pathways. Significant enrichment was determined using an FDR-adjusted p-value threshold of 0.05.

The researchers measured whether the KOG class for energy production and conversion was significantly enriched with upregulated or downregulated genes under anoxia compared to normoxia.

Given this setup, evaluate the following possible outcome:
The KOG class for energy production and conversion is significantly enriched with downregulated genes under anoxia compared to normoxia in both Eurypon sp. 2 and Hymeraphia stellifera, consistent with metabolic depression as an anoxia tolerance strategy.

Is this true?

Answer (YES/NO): YES